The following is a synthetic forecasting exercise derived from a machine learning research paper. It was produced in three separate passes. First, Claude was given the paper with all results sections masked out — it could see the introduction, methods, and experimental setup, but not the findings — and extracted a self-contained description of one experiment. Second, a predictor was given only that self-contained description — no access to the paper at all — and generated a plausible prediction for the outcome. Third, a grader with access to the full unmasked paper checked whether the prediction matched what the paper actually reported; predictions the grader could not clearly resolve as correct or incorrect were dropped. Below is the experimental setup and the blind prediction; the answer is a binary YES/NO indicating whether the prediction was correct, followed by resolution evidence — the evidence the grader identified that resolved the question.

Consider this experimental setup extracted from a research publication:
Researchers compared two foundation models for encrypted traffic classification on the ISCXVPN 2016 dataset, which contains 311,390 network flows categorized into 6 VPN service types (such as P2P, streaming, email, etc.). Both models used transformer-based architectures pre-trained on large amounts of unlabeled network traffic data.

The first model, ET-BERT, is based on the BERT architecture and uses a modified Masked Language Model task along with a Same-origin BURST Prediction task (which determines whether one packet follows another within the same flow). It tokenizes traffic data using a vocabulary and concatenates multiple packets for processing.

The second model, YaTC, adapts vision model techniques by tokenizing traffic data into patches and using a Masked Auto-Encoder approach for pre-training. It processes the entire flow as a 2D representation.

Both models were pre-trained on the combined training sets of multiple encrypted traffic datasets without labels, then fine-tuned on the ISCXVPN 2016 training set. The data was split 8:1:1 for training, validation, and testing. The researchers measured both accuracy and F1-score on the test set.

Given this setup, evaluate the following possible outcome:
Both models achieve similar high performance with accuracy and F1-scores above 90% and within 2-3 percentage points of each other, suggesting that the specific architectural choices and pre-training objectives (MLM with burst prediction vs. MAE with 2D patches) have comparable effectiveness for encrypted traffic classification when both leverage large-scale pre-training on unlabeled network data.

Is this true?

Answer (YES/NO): NO